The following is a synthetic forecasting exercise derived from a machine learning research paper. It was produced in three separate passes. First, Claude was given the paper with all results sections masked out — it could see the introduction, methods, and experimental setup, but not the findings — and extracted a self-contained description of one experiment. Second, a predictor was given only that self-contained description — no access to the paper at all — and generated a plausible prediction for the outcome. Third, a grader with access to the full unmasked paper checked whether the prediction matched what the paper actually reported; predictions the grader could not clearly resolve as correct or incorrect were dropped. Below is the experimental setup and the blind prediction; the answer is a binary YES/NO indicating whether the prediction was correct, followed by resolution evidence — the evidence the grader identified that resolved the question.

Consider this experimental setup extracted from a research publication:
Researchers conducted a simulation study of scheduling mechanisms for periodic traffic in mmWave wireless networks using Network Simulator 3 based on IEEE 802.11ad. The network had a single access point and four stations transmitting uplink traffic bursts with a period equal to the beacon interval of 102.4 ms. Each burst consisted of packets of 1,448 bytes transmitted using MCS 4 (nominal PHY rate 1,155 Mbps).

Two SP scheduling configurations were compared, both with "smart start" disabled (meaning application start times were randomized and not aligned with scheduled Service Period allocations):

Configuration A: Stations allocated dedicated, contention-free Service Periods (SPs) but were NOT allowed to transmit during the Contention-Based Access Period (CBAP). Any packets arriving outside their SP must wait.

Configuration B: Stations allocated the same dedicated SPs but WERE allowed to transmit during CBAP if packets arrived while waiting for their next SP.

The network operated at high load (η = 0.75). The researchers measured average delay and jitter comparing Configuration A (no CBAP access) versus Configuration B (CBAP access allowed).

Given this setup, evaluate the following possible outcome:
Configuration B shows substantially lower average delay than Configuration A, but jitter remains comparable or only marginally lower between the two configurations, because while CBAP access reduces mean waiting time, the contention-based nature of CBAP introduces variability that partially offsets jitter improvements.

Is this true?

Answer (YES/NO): NO